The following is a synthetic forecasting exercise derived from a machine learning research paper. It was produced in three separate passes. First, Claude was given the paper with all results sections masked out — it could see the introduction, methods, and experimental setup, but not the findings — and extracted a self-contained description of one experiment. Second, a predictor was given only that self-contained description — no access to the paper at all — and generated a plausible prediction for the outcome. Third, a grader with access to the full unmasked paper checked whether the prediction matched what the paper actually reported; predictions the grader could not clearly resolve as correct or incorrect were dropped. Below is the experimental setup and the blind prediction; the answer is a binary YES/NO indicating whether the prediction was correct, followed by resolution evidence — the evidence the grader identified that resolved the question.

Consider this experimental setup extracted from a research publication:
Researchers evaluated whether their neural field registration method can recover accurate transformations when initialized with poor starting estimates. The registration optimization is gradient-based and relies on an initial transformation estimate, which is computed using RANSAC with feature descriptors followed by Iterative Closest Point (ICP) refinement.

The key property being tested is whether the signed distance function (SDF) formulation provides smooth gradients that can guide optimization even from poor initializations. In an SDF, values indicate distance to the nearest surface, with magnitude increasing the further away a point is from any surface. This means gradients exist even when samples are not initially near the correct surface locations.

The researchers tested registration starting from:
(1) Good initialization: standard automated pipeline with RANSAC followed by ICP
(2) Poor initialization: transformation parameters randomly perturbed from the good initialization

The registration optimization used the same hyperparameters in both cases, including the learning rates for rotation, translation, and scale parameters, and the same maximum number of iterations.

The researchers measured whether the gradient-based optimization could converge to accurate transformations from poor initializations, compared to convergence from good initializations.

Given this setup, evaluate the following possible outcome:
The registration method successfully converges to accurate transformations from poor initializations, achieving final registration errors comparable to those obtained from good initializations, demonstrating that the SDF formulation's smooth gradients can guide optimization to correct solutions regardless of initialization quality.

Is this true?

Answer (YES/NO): NO